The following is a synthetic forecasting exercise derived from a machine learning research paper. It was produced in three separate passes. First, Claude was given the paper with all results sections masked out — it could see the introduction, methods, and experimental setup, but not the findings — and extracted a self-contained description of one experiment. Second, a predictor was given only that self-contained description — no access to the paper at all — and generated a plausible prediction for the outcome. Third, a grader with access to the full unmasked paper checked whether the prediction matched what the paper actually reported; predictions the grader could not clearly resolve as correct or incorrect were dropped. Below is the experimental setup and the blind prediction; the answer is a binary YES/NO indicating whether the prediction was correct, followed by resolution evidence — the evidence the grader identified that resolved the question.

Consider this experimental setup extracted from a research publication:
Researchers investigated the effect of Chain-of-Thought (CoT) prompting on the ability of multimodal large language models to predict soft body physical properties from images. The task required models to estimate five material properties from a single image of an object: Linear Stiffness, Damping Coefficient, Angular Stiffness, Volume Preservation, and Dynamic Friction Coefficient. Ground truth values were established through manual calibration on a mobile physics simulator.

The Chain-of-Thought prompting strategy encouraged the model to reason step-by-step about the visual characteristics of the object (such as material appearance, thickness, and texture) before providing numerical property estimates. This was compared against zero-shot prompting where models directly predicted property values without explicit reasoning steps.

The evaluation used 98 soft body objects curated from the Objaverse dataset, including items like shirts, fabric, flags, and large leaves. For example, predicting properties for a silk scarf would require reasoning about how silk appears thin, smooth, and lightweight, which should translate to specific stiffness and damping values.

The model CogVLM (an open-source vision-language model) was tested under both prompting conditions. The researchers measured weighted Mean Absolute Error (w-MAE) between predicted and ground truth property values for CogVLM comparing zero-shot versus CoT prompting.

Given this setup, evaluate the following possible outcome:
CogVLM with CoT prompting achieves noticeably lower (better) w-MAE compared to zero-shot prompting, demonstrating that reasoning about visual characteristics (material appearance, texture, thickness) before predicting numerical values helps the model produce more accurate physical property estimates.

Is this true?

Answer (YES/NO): YES